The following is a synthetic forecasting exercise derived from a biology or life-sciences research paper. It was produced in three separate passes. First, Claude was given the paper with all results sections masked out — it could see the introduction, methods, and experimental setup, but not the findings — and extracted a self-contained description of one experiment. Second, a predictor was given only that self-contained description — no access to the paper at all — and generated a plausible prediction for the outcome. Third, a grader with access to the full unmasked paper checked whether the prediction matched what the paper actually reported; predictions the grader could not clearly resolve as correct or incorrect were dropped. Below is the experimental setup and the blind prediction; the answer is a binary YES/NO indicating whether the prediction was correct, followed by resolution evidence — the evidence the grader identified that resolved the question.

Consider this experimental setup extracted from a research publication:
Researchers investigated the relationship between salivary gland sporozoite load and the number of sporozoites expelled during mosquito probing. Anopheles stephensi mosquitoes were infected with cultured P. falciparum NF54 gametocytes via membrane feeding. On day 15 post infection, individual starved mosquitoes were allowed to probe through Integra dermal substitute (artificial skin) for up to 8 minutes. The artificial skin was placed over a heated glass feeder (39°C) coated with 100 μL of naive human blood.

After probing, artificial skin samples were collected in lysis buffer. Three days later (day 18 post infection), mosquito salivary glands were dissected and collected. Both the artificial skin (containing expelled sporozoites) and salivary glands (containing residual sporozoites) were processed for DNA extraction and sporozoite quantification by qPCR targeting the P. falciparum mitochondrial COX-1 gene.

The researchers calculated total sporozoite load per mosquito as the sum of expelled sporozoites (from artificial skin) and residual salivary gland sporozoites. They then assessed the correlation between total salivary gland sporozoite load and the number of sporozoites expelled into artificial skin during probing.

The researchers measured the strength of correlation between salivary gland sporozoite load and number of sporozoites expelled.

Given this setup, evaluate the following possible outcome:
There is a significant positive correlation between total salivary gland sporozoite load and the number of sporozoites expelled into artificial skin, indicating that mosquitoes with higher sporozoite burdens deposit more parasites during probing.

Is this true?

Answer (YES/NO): YES